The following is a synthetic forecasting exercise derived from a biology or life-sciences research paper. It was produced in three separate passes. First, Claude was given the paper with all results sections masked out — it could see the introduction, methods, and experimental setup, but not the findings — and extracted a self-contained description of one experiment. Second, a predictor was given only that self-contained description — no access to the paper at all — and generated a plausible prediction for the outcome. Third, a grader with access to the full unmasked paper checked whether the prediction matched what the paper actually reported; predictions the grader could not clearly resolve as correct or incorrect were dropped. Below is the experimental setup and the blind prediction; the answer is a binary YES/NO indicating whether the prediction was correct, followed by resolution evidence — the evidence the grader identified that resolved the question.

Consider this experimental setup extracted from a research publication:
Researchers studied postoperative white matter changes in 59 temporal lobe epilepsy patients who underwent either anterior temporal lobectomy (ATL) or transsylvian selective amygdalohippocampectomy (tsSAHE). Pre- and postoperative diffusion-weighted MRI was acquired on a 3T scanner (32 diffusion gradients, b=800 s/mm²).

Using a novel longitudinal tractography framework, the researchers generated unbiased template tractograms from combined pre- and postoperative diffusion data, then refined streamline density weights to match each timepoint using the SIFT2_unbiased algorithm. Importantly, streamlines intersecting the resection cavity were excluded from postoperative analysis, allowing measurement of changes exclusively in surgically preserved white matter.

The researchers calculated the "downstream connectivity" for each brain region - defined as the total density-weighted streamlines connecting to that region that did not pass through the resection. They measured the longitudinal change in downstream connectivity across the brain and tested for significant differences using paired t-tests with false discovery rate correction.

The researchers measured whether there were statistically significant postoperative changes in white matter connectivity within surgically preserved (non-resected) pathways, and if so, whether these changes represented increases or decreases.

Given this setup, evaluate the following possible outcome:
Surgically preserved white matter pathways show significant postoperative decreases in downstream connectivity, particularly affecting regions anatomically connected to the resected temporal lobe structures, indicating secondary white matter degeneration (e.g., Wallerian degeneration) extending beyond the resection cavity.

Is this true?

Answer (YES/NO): YES